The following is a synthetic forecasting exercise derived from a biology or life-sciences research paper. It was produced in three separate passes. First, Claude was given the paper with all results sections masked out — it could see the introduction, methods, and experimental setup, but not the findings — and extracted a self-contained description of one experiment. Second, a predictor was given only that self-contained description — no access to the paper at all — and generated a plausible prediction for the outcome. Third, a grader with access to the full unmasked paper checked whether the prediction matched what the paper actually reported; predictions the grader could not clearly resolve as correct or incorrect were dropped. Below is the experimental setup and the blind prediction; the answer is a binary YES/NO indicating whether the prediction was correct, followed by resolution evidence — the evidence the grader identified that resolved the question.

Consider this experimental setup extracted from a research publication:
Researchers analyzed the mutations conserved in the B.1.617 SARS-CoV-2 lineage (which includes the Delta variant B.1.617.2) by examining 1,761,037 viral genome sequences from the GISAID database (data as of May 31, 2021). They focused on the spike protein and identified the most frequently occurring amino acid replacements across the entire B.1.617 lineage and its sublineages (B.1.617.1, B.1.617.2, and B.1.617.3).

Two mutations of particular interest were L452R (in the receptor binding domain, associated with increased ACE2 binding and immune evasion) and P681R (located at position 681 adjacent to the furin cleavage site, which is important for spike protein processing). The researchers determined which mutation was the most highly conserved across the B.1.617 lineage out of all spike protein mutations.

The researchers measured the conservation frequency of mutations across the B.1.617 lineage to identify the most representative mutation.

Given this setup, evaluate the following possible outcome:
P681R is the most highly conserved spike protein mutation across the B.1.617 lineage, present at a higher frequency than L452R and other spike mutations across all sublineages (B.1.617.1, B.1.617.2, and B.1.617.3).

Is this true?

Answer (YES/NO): YES